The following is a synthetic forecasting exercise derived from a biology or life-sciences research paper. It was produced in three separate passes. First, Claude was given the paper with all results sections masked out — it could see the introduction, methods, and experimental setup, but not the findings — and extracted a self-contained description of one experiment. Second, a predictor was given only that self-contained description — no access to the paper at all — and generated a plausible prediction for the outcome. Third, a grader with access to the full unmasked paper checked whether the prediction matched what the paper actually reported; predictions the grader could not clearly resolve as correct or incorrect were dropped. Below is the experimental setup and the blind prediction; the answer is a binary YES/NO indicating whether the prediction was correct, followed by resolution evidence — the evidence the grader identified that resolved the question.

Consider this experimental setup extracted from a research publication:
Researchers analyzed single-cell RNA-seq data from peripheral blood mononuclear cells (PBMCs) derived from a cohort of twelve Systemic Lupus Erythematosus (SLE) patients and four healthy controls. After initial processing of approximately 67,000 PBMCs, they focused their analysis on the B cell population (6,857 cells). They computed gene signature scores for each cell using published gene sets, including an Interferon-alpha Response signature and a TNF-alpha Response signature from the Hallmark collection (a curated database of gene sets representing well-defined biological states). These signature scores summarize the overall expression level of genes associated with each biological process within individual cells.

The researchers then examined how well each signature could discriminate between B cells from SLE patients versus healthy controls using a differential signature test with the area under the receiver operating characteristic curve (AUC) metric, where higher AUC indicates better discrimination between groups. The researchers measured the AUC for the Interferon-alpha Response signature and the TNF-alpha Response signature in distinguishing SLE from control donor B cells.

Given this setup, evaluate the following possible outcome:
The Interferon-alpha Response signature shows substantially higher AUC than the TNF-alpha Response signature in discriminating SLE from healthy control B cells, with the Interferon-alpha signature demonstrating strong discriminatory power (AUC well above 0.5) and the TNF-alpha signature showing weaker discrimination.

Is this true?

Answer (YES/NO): NO